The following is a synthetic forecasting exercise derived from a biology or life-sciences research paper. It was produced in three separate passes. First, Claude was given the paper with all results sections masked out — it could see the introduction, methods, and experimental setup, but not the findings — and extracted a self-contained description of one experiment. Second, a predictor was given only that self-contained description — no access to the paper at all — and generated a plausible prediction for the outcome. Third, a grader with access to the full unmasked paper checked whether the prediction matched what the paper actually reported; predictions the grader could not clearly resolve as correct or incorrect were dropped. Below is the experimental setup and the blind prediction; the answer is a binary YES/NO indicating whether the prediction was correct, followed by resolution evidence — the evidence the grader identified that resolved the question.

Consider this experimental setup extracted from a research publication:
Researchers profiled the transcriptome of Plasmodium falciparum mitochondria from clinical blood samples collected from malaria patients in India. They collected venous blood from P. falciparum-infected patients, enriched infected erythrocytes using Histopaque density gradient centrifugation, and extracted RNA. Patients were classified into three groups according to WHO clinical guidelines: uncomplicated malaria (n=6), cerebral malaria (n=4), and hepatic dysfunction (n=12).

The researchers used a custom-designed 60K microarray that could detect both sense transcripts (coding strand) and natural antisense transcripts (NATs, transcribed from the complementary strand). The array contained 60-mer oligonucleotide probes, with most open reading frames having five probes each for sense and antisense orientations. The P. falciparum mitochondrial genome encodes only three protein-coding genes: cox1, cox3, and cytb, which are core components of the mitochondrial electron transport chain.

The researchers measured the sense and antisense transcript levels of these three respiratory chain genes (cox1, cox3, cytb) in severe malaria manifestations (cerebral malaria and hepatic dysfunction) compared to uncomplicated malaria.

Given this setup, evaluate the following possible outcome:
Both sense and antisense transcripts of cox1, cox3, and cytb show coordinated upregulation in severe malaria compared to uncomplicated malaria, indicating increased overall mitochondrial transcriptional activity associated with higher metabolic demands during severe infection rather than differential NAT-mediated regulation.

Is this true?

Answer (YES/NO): NO